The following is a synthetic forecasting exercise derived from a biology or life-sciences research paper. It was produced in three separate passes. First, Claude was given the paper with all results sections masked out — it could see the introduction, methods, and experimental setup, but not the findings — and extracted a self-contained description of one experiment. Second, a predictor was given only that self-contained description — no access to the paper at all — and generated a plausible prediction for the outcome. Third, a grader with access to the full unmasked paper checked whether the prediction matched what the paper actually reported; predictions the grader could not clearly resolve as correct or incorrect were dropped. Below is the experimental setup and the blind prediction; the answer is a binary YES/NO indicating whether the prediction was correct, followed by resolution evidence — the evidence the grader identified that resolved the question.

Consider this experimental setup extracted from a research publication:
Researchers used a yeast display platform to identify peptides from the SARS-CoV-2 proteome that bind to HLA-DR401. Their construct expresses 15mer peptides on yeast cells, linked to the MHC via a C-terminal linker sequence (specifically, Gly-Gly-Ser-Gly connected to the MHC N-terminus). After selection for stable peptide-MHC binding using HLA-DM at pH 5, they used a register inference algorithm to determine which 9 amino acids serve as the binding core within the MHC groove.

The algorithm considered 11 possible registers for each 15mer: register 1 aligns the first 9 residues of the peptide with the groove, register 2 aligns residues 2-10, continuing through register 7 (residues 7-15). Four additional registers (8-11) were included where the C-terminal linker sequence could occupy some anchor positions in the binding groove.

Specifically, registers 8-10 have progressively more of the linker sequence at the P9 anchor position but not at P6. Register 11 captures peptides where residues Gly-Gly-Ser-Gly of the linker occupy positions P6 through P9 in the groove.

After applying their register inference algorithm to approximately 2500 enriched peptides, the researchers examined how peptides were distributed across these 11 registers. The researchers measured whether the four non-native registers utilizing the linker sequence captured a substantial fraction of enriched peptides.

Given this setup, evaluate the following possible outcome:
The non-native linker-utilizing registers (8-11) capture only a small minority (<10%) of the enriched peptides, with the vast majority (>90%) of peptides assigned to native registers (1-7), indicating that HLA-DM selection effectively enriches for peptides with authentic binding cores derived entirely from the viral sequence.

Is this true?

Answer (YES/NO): NO